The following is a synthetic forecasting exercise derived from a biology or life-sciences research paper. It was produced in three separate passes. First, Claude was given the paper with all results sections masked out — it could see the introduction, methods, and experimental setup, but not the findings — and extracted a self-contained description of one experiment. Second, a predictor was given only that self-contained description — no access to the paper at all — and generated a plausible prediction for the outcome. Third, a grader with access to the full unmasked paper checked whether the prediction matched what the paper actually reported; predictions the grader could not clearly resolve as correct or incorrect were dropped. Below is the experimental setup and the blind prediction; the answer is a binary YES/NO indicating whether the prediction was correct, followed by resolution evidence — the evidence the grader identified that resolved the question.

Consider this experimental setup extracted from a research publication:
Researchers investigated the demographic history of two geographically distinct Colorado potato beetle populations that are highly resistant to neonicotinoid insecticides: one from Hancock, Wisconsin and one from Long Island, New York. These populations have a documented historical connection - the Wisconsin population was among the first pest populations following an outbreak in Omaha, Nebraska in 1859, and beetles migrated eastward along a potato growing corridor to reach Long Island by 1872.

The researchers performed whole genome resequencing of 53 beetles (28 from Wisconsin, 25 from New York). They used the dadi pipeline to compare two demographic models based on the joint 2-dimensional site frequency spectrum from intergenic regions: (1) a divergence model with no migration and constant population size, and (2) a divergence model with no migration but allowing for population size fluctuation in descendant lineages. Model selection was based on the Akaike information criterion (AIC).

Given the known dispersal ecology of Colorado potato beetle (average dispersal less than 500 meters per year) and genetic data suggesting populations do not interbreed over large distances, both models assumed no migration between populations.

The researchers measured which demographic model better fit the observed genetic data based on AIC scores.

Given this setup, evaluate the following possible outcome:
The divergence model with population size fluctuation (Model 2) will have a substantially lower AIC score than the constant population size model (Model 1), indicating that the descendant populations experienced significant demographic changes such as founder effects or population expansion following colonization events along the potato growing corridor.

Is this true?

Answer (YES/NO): NO